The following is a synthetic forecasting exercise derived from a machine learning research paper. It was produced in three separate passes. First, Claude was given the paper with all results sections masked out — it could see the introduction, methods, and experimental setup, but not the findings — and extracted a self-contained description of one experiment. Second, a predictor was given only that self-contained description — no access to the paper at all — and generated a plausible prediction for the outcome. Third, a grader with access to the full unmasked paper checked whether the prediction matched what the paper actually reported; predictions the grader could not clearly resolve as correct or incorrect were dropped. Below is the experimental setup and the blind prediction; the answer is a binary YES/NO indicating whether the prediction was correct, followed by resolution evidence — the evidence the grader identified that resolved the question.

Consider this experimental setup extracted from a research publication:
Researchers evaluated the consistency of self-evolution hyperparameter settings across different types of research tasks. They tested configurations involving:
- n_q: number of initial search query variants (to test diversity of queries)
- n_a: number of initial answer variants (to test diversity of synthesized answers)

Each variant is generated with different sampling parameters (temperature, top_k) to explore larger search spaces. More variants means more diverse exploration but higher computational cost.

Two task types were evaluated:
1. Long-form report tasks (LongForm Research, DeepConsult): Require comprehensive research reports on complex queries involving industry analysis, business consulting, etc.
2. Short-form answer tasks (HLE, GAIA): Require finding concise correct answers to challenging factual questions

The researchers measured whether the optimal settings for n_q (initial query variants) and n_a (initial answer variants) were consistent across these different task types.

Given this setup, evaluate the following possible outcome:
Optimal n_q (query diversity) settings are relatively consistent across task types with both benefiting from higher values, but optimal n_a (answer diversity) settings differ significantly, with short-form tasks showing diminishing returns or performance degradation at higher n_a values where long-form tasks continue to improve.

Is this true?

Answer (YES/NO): NO